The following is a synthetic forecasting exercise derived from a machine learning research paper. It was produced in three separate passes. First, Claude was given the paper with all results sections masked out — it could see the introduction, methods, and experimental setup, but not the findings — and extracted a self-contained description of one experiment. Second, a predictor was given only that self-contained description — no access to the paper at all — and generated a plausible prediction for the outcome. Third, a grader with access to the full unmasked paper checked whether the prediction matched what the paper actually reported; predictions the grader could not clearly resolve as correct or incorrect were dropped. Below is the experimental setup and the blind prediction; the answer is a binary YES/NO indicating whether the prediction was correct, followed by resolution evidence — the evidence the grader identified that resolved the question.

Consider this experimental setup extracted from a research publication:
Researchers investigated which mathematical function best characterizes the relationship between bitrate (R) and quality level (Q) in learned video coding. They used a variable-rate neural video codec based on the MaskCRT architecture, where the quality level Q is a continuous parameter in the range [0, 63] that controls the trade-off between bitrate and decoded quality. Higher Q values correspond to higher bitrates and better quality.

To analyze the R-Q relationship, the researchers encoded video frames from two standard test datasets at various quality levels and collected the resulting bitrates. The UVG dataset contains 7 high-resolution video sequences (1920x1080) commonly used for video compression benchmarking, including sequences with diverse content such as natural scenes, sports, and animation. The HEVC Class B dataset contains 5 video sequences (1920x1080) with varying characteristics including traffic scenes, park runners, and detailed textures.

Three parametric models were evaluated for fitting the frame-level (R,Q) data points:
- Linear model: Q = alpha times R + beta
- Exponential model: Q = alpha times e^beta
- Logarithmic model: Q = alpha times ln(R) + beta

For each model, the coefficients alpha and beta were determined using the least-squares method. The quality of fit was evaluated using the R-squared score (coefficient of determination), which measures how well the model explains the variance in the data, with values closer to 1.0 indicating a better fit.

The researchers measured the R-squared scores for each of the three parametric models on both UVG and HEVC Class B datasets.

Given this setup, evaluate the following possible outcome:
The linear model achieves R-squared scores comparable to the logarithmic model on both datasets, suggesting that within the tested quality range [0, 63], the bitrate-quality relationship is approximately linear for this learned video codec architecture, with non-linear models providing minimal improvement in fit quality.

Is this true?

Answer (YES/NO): NO